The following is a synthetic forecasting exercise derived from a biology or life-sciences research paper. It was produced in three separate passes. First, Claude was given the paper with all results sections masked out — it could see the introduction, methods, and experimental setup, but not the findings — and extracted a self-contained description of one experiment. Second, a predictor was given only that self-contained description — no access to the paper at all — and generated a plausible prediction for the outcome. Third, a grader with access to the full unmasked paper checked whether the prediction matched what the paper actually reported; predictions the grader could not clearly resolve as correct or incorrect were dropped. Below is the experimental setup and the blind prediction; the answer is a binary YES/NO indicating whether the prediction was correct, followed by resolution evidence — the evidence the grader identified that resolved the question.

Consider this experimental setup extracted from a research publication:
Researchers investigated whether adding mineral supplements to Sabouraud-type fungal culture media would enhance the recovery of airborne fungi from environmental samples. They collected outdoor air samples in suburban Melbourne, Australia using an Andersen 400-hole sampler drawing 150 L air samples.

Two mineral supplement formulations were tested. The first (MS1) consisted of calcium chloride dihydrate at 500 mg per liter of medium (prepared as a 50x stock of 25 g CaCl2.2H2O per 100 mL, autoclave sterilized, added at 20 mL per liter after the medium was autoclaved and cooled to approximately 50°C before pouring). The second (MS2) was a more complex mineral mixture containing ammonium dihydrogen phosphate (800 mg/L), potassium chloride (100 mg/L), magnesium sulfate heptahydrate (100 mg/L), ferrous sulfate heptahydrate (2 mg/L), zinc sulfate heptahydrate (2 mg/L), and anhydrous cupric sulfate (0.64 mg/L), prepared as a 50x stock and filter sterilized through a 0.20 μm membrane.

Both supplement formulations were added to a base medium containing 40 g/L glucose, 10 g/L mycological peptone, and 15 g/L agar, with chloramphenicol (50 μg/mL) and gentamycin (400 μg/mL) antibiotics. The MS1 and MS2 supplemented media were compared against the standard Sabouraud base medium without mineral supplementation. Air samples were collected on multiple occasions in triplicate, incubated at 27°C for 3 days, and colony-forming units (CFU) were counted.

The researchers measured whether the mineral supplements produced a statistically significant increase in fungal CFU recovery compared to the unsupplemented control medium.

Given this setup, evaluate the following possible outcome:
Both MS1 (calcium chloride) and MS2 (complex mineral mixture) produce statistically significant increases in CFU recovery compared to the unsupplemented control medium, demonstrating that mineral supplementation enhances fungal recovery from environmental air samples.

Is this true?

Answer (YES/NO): NO